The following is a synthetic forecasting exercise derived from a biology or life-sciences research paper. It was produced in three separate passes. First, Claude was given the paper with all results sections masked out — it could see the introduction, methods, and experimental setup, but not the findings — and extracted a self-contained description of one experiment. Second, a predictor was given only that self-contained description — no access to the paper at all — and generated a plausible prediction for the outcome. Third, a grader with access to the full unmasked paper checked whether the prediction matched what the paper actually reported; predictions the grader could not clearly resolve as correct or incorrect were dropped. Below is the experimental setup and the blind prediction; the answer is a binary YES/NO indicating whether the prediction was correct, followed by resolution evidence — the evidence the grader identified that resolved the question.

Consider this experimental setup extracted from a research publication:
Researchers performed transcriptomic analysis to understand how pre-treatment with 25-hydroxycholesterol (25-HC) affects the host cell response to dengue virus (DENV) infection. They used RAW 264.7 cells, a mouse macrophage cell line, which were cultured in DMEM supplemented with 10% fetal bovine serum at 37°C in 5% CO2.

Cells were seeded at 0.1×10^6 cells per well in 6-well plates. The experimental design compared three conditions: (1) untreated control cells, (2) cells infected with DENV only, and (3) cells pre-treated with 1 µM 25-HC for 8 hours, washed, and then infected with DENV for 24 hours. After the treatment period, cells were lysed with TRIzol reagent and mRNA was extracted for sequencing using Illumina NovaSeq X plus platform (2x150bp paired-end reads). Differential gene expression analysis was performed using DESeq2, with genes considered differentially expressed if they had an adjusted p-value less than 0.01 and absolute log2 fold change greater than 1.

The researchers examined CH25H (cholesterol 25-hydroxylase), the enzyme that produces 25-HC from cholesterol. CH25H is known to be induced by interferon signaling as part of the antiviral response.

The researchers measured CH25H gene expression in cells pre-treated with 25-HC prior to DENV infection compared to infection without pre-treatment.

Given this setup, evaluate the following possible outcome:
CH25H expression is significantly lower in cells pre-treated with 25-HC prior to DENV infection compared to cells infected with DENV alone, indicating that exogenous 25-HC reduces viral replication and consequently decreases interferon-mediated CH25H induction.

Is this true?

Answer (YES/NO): YES